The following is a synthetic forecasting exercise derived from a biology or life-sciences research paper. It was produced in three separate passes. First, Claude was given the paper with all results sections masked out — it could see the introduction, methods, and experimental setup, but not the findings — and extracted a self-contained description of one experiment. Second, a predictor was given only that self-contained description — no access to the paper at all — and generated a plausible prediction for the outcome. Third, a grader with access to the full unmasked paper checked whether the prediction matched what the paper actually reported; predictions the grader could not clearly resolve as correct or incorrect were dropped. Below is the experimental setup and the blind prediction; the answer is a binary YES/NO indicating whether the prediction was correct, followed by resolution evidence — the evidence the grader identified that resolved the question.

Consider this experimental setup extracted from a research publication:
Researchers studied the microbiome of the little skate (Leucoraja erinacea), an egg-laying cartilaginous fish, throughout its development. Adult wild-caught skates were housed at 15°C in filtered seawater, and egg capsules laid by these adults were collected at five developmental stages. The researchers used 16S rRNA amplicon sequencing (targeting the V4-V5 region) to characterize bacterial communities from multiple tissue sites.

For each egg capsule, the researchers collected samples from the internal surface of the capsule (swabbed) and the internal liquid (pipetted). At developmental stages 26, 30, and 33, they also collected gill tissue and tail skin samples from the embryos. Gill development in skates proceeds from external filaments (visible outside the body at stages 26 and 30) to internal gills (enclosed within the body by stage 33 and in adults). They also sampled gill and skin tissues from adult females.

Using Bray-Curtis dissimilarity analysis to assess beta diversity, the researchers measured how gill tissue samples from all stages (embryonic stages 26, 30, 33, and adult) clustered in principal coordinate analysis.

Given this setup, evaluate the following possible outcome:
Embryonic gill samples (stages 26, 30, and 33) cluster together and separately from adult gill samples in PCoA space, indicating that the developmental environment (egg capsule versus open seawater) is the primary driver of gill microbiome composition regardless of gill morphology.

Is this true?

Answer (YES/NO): NO